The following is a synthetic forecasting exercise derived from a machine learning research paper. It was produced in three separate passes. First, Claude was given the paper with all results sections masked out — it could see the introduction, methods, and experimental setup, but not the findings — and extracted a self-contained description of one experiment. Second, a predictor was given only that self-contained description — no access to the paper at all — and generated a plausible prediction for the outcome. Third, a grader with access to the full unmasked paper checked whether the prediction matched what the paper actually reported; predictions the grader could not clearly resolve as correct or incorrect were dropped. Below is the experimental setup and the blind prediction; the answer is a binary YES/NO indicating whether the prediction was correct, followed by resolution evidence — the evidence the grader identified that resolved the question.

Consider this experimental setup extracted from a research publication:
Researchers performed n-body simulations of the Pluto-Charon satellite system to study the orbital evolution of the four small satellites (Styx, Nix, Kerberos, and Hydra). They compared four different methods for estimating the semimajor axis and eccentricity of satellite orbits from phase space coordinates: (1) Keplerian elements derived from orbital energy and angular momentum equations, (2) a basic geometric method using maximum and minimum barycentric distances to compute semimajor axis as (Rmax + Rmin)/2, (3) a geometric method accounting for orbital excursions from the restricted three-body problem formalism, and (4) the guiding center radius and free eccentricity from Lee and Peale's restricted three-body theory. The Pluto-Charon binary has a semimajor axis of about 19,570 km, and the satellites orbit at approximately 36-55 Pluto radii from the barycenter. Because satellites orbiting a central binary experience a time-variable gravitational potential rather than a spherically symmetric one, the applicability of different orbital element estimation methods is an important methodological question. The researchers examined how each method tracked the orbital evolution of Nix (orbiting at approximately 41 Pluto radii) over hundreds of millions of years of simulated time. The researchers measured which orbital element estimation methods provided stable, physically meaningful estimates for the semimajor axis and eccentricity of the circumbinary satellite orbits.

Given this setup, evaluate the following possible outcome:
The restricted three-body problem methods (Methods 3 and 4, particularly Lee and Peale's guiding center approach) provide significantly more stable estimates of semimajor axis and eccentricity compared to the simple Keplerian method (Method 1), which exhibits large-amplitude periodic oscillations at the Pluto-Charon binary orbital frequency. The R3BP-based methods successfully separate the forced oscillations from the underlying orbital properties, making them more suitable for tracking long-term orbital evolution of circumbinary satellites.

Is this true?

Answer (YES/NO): NO